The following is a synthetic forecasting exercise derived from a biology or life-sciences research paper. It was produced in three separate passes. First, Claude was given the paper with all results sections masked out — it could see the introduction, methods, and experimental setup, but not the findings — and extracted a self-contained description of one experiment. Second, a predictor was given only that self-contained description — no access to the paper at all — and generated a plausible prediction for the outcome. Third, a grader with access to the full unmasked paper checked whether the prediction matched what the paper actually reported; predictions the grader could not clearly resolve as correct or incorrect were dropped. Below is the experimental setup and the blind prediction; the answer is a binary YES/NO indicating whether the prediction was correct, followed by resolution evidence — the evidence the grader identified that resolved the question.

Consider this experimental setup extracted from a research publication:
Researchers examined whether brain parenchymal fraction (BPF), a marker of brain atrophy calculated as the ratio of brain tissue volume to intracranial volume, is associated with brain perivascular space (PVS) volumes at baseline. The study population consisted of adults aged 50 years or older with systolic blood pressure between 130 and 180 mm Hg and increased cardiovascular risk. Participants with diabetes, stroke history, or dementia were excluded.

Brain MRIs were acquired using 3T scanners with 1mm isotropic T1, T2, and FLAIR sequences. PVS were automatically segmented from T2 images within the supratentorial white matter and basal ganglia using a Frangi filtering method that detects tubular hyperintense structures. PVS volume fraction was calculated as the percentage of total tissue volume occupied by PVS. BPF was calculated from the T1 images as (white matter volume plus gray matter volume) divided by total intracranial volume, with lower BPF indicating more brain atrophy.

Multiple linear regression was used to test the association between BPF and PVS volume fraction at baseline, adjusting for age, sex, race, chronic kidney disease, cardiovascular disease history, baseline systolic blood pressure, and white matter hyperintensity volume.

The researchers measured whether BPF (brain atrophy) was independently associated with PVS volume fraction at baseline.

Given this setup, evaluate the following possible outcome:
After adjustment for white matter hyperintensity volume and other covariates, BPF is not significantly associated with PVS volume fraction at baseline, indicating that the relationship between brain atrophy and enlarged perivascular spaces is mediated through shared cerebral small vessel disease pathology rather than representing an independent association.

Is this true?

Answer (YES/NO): NO